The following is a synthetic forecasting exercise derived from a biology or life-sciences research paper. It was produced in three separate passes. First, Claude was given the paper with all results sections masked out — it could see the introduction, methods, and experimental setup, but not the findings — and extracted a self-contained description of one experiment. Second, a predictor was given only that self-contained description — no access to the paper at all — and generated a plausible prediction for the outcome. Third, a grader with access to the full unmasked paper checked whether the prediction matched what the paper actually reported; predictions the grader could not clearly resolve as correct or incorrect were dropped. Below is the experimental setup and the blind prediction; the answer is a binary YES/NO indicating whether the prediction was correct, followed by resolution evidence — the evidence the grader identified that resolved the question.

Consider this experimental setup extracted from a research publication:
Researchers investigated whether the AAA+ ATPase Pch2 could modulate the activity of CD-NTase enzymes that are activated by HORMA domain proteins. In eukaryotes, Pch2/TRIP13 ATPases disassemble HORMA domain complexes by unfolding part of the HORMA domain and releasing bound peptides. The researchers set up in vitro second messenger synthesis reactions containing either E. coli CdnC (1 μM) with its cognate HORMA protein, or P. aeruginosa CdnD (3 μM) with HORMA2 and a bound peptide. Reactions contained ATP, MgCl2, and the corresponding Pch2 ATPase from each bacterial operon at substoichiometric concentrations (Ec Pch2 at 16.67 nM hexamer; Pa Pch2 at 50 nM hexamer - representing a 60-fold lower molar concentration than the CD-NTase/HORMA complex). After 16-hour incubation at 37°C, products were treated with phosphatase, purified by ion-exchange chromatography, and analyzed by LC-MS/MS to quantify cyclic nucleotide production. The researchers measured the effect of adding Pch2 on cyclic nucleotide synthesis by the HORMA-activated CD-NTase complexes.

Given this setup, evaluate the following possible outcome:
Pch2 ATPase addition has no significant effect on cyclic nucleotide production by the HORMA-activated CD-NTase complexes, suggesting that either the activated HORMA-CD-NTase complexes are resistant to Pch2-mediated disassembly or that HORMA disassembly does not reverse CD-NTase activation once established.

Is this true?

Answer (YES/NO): NO